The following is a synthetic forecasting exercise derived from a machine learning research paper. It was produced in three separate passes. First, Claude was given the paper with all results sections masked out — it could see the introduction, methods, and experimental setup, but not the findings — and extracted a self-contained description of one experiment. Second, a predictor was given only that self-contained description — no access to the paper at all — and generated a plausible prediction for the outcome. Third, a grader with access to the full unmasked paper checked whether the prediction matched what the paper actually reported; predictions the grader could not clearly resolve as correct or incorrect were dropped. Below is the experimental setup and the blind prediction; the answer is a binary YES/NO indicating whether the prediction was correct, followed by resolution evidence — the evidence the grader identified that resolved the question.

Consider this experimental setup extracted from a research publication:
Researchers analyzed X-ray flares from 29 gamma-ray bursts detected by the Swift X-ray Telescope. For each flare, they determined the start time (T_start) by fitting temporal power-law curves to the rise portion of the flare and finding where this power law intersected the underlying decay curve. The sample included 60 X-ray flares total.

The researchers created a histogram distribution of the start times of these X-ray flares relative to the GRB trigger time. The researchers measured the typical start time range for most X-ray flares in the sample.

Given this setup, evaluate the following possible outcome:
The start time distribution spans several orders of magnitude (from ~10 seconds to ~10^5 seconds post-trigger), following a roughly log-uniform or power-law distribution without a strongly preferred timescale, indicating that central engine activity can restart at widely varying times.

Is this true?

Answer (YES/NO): NO